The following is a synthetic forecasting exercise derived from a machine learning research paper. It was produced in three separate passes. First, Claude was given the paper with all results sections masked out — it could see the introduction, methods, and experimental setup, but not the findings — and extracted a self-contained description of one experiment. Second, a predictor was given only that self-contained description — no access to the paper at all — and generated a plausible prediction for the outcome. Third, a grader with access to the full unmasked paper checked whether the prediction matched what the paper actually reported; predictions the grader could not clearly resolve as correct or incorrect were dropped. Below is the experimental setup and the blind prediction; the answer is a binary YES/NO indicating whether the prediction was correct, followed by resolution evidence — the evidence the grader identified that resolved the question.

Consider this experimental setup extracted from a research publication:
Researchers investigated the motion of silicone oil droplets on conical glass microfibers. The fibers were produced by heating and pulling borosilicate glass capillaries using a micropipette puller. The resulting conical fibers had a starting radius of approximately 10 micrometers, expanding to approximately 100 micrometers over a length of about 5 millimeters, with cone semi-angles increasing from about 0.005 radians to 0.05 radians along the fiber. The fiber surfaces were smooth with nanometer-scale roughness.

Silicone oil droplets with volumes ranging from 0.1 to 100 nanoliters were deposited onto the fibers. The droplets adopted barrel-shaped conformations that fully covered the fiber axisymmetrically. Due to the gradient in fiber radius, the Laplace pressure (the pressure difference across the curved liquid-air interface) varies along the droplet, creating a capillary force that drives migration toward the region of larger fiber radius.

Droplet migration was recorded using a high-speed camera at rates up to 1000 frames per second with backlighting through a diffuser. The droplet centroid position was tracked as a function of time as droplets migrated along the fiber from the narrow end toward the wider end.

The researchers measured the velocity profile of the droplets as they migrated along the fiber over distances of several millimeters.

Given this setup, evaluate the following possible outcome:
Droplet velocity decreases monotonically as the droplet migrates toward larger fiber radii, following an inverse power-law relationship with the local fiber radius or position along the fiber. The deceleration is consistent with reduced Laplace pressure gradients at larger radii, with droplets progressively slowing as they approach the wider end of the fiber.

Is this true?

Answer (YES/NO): NO